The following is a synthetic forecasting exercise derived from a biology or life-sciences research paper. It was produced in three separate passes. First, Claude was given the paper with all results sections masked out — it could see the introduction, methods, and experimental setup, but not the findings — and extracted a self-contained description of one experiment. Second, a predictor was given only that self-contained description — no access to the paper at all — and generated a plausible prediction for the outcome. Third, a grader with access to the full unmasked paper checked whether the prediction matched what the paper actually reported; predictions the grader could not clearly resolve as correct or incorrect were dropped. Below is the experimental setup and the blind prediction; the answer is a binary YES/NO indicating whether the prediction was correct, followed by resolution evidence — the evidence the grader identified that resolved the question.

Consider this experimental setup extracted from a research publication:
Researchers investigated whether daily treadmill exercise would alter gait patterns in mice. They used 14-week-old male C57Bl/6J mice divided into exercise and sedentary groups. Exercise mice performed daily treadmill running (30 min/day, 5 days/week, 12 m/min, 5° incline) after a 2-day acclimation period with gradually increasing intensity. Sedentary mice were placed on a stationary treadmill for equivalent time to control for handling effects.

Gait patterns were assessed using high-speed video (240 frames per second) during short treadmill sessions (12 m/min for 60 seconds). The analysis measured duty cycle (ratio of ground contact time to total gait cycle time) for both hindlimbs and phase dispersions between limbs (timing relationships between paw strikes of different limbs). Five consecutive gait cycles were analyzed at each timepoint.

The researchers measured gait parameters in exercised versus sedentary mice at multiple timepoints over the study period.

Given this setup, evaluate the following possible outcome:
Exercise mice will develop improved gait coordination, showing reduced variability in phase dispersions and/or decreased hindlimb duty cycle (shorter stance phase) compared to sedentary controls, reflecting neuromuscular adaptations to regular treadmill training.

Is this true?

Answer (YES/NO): NO